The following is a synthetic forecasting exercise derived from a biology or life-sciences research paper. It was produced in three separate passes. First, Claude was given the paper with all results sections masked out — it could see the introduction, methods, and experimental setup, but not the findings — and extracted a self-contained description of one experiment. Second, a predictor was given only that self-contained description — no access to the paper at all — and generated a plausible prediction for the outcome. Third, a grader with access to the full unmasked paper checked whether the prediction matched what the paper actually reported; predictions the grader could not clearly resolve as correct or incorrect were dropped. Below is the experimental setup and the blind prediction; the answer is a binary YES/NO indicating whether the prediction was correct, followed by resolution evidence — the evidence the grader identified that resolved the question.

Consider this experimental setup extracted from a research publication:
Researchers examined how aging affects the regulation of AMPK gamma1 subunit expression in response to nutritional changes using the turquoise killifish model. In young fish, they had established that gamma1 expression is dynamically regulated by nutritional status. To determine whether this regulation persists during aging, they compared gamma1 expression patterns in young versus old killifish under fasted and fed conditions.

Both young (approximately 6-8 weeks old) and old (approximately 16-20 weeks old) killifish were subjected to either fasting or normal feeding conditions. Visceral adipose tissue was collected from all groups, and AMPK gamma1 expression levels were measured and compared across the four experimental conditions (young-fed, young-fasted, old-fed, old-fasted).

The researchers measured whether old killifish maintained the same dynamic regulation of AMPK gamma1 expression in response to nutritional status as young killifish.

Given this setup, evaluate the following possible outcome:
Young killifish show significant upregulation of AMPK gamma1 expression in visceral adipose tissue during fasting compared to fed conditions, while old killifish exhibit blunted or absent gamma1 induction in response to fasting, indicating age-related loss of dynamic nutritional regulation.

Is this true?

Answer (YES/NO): NO